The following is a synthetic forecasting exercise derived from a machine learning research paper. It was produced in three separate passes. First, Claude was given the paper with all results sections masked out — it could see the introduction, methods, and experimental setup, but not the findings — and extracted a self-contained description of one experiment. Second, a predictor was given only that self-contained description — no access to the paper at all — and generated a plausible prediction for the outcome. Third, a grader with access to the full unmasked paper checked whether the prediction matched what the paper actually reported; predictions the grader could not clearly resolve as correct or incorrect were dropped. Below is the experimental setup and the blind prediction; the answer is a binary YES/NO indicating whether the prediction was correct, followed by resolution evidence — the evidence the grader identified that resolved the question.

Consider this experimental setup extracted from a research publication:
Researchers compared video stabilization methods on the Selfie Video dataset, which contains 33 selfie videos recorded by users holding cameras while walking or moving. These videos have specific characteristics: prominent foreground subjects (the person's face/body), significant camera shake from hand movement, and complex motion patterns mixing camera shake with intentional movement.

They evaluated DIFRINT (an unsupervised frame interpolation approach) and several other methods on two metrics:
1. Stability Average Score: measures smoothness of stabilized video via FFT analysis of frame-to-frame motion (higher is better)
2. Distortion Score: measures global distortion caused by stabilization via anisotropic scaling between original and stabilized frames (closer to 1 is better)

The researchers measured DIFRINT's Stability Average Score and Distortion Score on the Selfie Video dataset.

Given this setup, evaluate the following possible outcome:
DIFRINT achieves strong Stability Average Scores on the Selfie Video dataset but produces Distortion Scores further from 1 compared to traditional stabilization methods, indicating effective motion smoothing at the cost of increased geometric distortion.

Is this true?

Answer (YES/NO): YES